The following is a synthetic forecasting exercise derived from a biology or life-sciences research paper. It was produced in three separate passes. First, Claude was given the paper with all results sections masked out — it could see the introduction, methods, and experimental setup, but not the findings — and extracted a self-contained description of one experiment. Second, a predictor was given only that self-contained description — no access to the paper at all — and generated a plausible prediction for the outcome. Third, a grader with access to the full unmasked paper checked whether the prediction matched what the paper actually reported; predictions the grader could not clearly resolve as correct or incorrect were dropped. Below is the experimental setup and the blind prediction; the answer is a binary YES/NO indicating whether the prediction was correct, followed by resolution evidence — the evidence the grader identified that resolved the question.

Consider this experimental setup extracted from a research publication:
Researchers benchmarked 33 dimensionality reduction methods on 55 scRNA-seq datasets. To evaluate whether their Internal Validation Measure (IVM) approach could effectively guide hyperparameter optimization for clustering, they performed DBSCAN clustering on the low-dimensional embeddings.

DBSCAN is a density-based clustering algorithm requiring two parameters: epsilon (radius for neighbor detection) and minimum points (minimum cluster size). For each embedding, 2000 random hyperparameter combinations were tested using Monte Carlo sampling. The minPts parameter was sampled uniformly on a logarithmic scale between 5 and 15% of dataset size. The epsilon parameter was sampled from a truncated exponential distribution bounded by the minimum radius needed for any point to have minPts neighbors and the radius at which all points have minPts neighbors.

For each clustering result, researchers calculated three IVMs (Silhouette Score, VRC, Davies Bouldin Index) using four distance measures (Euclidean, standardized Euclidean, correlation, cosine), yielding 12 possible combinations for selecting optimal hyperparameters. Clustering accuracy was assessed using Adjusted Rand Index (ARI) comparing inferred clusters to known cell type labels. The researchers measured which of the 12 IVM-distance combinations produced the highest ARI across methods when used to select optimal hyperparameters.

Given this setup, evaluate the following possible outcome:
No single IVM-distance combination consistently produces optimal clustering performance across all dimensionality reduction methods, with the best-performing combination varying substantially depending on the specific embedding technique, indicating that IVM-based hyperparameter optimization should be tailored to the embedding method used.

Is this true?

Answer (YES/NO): NO